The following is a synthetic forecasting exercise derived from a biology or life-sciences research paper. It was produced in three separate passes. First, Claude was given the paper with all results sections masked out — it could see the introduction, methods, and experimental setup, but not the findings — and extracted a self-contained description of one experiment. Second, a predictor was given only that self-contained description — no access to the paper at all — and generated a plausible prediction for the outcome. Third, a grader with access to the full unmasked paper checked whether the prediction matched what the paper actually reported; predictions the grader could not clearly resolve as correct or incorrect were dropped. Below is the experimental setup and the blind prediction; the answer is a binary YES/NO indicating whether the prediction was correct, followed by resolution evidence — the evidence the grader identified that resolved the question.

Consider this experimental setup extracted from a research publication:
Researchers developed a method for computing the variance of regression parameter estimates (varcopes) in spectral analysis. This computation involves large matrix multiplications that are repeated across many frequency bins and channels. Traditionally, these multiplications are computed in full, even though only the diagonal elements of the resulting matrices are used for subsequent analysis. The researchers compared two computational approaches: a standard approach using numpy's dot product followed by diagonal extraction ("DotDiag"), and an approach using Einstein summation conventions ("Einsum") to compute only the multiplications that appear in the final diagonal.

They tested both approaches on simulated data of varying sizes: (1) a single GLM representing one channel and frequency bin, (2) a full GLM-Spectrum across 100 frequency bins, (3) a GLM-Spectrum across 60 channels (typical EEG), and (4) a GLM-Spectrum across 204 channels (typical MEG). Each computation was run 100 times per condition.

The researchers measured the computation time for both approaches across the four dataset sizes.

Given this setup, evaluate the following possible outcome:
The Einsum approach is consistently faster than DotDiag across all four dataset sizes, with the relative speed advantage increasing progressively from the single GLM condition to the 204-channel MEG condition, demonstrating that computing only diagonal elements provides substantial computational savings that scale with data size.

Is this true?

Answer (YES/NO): NO